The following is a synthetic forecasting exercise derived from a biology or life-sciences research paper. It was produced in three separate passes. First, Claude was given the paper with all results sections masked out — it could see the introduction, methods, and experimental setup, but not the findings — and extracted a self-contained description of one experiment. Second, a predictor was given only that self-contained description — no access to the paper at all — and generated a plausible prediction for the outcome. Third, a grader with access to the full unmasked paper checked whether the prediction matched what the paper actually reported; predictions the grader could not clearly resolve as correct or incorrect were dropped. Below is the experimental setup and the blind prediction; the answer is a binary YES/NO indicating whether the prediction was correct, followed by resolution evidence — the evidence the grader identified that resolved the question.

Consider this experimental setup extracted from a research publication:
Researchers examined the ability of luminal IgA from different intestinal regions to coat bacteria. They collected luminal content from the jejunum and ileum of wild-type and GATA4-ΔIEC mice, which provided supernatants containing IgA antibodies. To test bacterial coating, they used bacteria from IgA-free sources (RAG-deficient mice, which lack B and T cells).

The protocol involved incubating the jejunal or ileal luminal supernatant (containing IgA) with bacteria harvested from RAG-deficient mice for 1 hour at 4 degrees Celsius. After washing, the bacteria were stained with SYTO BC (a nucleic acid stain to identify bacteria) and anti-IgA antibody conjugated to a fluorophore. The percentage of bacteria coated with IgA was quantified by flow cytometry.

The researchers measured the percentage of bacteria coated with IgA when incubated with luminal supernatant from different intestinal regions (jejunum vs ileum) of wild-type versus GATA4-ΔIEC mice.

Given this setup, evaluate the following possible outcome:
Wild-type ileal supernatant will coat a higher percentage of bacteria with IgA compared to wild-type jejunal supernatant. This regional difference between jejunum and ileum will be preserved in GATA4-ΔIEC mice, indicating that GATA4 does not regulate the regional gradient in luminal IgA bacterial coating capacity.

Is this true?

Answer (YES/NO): NO